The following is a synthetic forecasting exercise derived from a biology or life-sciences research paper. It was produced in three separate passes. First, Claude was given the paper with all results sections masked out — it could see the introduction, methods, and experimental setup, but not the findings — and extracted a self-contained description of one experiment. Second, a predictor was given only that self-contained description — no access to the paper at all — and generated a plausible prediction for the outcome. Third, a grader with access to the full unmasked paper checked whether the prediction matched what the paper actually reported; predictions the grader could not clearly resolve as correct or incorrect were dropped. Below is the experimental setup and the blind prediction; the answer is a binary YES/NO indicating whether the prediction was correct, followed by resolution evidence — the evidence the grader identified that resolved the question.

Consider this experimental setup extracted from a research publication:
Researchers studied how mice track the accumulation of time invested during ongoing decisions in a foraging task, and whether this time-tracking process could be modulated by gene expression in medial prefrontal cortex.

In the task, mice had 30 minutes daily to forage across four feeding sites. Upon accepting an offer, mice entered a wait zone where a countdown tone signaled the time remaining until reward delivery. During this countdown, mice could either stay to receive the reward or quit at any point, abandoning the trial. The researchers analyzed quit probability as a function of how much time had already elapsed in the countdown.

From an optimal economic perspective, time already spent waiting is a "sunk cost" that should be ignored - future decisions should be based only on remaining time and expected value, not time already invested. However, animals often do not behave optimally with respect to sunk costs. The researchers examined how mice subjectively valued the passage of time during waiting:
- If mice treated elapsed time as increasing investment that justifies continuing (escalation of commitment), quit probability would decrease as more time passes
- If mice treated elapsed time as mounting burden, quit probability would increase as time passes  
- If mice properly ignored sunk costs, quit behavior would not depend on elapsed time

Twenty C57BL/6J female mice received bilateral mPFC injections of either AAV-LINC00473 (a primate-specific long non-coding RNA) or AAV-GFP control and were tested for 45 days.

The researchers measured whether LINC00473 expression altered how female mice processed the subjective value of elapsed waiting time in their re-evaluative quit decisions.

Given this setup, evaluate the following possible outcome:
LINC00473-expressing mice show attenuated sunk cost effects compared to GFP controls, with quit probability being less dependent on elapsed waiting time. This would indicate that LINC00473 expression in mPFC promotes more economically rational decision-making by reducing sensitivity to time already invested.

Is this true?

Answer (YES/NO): NO